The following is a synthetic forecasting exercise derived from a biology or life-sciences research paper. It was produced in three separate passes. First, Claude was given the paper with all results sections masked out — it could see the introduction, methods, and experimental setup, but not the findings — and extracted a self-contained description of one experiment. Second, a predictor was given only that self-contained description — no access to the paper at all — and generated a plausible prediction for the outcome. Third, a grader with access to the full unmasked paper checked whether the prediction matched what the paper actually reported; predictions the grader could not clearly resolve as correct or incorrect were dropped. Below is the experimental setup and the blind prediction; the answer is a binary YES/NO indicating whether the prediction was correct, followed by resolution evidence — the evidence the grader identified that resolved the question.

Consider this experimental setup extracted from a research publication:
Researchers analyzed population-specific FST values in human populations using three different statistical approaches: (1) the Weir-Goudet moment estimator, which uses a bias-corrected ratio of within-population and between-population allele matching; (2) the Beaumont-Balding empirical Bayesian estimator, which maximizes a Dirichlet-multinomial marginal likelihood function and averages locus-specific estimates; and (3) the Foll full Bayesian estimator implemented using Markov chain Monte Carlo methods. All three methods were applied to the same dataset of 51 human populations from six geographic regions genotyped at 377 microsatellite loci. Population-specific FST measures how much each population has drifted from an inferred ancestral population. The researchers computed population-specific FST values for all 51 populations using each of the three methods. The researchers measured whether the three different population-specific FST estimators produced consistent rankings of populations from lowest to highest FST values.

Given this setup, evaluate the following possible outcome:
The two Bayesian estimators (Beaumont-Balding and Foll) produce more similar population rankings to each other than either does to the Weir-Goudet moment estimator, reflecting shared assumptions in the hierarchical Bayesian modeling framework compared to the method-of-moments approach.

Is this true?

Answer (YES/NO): YES